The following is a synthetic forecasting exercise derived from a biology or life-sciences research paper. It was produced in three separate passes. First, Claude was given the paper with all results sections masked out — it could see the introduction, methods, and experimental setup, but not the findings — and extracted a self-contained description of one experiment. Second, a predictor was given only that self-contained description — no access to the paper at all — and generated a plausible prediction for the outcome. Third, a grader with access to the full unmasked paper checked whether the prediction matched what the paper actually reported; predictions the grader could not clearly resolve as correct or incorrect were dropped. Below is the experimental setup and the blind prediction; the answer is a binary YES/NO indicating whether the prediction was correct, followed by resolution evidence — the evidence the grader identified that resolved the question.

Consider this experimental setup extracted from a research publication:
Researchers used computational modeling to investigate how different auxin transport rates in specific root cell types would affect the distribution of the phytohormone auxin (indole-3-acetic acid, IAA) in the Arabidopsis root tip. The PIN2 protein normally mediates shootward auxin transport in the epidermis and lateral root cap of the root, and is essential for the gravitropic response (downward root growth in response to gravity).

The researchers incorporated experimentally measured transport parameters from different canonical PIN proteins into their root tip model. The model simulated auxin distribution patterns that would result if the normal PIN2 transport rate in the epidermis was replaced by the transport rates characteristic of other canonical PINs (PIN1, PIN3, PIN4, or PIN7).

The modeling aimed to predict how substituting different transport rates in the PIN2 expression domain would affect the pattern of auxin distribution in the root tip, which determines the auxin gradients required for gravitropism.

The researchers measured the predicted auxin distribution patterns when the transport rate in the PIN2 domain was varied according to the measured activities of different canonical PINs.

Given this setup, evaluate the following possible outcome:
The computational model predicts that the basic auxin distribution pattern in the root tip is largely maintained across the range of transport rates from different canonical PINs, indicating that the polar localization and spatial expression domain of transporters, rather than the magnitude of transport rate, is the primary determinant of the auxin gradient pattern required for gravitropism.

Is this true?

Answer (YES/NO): NO